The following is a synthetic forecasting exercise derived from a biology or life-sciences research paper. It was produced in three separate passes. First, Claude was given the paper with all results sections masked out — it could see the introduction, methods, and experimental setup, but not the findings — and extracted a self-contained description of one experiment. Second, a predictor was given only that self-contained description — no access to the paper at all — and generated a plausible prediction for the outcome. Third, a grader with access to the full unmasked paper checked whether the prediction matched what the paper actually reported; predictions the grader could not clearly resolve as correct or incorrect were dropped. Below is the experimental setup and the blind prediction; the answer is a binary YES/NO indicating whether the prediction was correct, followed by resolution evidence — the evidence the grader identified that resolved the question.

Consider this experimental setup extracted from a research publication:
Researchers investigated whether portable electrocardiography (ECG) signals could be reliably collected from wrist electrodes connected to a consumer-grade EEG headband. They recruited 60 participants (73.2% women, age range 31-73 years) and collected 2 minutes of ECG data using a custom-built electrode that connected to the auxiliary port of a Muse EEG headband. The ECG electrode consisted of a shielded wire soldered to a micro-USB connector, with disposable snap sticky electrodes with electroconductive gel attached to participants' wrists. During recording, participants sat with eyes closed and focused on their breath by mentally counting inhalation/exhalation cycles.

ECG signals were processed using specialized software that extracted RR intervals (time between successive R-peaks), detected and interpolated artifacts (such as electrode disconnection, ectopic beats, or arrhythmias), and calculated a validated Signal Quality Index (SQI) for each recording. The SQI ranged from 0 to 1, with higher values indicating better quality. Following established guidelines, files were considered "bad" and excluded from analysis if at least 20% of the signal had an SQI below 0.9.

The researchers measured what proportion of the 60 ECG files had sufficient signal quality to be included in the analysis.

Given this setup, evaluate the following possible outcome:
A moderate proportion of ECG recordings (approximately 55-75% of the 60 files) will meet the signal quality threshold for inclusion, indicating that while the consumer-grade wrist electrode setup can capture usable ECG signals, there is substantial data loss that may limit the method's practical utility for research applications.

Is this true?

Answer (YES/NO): NO